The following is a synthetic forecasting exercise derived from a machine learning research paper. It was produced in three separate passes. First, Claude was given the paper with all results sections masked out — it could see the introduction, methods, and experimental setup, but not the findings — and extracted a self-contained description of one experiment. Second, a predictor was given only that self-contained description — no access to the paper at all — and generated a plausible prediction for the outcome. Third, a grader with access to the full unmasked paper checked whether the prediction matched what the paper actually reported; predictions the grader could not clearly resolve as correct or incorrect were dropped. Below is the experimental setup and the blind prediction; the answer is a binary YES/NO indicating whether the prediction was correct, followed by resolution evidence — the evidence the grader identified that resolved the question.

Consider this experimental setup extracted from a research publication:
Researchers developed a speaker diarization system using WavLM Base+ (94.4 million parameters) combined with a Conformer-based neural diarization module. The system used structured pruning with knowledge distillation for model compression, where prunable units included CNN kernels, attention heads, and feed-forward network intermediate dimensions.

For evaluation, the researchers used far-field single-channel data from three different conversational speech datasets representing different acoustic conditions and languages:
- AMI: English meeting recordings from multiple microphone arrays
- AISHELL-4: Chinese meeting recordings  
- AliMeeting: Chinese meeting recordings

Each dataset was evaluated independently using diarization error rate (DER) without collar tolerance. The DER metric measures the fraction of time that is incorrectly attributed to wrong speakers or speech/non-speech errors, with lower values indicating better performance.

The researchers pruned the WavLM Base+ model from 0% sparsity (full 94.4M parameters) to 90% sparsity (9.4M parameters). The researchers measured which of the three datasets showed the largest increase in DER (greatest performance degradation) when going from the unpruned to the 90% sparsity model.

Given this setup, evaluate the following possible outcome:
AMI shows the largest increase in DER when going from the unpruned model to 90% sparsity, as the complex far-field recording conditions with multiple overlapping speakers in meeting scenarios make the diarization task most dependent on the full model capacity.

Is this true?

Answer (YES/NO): YES